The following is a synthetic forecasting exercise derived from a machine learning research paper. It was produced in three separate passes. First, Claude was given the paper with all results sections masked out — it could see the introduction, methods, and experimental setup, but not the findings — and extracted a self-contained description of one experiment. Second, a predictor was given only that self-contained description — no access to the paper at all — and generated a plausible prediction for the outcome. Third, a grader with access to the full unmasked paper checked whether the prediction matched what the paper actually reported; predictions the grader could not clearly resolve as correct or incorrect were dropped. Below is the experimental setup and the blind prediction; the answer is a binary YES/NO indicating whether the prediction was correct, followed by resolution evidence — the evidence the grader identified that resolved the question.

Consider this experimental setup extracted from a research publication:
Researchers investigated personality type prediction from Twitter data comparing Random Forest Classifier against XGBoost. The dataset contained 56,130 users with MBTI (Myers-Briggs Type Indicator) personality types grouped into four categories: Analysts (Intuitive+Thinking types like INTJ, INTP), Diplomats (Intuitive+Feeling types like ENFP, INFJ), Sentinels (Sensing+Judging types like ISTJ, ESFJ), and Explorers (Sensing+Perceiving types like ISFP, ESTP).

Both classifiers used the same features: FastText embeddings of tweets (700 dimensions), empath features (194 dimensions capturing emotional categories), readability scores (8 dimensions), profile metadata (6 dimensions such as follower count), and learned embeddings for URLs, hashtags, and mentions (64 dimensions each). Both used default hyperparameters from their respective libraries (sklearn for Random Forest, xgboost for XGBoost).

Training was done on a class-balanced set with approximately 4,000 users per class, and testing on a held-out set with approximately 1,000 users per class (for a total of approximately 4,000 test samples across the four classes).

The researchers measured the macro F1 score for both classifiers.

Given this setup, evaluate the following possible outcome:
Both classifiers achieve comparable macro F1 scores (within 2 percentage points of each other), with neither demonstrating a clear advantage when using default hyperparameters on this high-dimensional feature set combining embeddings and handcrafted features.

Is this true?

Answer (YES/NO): NO